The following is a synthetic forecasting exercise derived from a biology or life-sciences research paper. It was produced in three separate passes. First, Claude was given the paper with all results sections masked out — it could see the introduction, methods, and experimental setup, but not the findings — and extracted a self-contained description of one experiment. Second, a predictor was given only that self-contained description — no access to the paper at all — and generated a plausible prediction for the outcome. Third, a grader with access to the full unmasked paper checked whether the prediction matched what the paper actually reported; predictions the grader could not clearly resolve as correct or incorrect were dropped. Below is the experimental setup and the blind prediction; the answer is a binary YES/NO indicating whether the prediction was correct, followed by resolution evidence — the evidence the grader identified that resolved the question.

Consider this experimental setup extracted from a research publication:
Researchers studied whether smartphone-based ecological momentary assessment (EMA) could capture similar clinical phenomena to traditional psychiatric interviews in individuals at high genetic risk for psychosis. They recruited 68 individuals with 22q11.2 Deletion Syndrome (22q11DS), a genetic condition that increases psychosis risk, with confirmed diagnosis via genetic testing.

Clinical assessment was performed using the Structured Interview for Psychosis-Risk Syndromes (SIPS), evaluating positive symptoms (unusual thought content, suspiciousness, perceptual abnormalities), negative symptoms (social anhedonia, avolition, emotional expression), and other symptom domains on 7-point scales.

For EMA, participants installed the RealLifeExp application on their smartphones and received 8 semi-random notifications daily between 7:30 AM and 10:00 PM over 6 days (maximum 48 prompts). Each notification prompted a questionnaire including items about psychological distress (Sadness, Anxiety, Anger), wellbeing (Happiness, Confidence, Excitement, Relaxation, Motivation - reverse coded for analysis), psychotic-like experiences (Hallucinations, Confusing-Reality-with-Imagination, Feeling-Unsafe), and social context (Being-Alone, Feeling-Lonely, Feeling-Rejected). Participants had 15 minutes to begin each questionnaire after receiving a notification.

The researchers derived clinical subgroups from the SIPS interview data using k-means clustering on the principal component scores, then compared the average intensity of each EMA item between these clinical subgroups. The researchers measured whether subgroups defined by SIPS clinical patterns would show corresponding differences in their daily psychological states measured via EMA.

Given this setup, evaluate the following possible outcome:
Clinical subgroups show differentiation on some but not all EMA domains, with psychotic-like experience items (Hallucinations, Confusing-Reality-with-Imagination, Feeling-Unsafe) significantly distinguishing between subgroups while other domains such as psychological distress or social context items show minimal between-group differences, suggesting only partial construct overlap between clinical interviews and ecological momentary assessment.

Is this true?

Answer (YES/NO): NO